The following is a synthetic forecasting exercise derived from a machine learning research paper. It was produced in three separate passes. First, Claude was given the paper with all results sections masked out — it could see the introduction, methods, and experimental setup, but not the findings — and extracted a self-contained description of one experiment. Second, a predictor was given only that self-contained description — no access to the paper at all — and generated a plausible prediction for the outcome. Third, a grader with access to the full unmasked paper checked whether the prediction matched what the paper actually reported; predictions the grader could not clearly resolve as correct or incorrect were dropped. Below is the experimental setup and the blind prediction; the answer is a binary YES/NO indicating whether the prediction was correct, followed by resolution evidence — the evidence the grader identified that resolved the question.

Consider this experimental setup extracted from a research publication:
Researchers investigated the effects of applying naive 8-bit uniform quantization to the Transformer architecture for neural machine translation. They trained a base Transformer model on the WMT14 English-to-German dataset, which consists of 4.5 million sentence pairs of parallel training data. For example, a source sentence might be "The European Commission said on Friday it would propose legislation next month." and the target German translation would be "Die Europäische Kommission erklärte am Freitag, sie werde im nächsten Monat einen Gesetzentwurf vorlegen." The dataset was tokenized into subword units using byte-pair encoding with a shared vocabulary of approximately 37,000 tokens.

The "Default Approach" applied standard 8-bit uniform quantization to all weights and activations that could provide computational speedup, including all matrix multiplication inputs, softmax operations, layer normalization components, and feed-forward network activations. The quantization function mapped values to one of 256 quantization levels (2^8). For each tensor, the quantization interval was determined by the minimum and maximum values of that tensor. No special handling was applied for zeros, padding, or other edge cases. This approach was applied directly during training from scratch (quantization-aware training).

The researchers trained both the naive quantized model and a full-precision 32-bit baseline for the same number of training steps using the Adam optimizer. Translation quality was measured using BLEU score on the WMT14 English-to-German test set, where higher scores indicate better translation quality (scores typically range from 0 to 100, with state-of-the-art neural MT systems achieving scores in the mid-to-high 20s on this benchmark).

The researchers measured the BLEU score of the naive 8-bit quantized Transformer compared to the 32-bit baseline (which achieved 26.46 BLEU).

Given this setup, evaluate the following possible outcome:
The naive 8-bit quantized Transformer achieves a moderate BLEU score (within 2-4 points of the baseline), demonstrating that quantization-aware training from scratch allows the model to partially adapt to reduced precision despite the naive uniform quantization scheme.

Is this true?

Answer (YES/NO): NO